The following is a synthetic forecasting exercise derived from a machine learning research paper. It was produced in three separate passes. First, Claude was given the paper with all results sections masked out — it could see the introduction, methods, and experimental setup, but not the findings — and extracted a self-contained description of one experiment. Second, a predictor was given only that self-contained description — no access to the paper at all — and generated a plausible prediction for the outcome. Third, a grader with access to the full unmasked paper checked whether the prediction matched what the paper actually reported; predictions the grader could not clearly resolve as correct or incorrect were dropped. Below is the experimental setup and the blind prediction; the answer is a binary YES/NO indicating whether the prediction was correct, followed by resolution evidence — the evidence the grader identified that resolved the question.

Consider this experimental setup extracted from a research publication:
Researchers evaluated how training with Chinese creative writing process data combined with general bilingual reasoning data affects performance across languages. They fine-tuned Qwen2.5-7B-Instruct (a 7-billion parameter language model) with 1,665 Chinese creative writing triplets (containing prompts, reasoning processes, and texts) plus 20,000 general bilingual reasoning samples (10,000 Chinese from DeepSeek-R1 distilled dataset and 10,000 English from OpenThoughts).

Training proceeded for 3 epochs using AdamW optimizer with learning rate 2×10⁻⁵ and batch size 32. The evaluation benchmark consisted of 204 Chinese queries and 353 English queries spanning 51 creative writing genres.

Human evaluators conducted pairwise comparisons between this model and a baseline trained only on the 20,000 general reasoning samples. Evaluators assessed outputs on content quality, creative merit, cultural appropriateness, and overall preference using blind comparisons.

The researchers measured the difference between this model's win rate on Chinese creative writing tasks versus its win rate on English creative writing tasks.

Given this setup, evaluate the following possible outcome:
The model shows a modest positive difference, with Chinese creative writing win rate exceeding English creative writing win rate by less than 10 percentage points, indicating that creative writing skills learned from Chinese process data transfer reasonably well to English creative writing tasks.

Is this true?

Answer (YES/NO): NO